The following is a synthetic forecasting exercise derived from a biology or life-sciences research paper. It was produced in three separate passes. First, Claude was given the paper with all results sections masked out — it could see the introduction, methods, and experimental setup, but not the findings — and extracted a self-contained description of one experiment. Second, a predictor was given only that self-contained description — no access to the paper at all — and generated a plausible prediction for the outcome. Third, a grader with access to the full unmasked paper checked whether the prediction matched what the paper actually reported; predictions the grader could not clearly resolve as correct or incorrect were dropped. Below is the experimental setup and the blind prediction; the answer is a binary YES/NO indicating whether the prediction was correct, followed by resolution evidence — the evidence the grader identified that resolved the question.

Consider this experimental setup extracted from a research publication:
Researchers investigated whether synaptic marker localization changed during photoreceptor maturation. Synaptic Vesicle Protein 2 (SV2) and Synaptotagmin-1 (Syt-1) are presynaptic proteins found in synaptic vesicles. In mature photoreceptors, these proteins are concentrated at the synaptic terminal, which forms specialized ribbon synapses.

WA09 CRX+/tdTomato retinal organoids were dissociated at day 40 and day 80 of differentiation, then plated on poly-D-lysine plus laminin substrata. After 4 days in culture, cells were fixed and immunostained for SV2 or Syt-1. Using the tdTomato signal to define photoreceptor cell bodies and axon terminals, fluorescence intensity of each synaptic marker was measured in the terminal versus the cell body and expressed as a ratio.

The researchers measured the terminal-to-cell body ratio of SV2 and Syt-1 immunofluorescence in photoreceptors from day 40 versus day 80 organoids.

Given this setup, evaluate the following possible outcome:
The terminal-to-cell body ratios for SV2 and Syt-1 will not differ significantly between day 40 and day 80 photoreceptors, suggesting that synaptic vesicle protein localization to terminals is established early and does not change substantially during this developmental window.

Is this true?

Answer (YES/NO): NO